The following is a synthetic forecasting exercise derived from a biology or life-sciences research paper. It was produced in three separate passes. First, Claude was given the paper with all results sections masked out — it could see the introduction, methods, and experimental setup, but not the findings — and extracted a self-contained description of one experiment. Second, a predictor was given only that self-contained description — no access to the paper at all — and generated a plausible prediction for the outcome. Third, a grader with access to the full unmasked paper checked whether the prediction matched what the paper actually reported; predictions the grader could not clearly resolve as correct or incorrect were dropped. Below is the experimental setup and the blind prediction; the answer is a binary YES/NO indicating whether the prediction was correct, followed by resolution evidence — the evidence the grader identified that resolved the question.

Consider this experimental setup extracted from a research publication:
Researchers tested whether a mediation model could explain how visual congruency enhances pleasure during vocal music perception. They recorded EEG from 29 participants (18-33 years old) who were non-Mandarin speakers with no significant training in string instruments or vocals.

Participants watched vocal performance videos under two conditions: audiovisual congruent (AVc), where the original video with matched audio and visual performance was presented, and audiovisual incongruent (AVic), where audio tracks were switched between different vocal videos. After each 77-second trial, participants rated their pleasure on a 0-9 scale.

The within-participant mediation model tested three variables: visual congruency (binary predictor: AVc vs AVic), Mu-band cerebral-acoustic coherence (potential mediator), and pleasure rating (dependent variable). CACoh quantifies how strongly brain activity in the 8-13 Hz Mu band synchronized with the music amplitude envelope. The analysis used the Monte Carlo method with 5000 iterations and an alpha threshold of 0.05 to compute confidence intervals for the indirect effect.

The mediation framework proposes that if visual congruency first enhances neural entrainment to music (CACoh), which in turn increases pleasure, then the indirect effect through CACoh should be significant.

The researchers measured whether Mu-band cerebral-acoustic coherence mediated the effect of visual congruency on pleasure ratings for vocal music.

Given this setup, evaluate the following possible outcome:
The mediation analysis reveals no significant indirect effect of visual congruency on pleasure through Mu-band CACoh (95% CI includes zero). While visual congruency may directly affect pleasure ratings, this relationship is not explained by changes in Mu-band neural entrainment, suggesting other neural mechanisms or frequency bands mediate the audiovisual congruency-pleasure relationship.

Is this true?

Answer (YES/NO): NO